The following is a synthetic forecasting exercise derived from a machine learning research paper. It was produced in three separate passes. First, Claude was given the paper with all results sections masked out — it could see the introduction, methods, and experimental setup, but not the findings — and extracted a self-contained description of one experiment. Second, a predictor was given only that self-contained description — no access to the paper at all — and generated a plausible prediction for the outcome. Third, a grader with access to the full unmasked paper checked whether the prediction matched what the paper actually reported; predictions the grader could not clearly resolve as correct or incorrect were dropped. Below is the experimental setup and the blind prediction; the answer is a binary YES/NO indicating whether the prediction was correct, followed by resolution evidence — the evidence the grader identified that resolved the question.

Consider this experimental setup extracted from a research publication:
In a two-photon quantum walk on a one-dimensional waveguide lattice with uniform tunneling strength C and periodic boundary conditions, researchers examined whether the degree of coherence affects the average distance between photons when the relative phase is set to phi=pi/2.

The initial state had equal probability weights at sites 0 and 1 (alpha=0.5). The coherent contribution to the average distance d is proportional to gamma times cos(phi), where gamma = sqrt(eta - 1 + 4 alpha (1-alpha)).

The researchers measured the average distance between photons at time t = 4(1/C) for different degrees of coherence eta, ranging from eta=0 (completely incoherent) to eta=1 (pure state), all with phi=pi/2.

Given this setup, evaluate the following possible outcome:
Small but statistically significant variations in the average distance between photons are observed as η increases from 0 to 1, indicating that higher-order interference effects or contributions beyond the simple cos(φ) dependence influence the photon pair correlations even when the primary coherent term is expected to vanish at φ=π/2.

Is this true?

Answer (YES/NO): NO